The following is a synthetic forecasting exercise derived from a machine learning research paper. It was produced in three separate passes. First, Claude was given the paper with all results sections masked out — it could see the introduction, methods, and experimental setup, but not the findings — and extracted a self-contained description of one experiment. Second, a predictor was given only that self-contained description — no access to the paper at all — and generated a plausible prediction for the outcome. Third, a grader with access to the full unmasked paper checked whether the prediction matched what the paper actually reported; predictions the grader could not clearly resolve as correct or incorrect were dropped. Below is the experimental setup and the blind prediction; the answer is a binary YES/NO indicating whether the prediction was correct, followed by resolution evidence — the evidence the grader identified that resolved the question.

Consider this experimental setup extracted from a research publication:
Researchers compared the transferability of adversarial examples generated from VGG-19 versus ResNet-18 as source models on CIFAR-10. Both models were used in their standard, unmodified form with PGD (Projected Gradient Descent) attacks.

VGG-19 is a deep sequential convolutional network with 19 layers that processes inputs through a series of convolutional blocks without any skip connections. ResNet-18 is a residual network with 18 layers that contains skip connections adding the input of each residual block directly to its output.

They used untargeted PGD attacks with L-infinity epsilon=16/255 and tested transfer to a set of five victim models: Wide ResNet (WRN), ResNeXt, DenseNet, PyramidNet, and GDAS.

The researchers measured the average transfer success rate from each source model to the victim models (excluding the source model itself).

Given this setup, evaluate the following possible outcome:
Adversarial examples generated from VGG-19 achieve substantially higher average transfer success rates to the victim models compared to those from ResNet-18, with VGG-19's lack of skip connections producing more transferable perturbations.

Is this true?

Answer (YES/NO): NO